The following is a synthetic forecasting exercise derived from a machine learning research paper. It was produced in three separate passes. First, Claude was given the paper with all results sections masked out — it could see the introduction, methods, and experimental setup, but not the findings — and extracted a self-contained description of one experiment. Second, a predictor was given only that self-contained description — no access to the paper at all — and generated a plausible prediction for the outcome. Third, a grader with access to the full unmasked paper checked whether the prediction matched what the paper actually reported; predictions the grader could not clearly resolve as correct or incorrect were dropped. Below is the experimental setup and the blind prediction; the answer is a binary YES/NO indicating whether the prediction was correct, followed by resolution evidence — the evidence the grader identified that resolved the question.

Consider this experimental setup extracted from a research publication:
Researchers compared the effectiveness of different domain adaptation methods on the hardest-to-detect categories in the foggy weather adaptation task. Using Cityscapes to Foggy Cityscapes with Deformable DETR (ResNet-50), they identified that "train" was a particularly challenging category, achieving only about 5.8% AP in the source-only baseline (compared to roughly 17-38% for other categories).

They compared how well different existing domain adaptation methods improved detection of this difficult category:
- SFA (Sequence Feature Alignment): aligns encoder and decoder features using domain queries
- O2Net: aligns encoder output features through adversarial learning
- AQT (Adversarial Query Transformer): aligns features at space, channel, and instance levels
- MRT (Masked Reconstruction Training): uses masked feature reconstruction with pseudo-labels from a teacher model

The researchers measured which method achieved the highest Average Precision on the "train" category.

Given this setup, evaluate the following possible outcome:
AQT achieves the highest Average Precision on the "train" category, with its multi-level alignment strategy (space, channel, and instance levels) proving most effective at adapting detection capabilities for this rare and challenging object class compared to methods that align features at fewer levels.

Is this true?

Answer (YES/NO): NO